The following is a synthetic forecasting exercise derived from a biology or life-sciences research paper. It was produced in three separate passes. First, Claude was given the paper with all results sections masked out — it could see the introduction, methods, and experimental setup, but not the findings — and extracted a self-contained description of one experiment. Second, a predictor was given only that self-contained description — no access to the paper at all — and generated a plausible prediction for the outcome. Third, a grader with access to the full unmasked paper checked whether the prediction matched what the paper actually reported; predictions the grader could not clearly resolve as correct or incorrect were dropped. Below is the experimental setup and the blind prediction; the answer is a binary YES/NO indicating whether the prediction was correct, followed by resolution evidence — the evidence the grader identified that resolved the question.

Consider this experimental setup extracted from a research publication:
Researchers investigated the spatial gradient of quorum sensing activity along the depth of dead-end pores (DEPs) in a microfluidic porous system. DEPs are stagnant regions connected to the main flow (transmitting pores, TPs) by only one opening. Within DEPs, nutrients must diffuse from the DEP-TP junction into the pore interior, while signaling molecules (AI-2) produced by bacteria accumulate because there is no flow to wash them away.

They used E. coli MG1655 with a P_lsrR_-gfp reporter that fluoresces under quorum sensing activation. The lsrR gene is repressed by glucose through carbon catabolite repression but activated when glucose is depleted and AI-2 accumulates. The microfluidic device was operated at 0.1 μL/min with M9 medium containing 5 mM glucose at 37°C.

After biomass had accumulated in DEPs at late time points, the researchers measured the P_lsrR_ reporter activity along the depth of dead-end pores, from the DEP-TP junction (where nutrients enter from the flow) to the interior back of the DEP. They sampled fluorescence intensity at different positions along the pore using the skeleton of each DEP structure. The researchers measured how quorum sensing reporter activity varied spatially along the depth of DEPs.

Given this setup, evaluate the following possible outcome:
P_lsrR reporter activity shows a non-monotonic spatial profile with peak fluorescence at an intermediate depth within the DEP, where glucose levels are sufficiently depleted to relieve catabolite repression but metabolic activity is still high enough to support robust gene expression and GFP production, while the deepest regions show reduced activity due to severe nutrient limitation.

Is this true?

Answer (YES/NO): NO